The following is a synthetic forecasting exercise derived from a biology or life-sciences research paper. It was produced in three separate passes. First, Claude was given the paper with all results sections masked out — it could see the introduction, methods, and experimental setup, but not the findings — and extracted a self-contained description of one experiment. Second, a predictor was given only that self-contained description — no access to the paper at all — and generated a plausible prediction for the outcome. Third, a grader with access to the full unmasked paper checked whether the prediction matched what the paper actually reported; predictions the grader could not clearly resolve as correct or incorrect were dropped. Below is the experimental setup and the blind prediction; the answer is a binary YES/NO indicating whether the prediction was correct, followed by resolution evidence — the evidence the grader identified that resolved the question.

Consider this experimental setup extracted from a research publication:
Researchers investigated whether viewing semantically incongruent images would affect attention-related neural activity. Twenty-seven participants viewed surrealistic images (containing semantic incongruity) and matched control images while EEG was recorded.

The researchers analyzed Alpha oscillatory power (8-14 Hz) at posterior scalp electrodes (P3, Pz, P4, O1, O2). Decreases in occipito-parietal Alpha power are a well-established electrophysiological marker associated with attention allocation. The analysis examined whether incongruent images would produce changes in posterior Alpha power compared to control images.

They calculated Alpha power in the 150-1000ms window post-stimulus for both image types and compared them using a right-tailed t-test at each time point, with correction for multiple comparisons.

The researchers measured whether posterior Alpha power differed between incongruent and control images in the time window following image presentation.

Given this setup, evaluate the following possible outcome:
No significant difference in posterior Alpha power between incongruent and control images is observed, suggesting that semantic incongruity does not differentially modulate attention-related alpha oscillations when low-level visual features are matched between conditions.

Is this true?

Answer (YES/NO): YES